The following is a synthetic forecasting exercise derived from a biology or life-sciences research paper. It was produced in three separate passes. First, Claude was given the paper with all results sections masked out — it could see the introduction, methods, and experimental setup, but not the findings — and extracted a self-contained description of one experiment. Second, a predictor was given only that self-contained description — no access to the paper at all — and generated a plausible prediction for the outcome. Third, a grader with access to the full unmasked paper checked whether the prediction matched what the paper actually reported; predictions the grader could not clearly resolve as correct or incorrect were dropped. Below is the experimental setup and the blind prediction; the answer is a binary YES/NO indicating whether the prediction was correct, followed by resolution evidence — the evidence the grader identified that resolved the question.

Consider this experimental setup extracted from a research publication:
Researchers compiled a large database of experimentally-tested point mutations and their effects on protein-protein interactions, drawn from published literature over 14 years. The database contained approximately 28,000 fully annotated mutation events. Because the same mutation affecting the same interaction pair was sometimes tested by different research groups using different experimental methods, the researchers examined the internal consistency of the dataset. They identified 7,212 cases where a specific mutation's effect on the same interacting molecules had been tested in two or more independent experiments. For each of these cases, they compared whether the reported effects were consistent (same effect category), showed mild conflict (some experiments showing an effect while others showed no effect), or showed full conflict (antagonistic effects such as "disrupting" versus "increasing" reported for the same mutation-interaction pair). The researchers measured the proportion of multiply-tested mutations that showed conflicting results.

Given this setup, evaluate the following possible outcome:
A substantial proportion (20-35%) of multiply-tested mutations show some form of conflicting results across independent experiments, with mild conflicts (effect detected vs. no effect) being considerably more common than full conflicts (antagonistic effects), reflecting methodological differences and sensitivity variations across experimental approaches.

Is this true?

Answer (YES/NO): NO